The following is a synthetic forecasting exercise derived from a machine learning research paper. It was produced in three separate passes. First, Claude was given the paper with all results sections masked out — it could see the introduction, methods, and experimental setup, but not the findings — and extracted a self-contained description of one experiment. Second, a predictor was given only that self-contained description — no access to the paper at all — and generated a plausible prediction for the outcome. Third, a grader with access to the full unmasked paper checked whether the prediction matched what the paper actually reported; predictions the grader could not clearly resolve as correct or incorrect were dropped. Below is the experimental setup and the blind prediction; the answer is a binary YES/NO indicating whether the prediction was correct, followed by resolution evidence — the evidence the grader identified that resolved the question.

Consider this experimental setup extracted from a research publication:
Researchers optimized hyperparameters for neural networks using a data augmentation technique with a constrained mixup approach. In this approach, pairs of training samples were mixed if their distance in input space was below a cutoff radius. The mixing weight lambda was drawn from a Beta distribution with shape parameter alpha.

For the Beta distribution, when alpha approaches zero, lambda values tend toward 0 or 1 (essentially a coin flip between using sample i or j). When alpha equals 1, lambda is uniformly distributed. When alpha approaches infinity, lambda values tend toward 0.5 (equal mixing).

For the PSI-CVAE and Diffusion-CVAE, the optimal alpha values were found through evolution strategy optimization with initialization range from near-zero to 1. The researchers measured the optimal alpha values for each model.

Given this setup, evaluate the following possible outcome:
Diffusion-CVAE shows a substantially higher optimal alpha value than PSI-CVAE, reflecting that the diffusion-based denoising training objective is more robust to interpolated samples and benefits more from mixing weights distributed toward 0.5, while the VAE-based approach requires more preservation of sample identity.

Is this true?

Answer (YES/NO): NO